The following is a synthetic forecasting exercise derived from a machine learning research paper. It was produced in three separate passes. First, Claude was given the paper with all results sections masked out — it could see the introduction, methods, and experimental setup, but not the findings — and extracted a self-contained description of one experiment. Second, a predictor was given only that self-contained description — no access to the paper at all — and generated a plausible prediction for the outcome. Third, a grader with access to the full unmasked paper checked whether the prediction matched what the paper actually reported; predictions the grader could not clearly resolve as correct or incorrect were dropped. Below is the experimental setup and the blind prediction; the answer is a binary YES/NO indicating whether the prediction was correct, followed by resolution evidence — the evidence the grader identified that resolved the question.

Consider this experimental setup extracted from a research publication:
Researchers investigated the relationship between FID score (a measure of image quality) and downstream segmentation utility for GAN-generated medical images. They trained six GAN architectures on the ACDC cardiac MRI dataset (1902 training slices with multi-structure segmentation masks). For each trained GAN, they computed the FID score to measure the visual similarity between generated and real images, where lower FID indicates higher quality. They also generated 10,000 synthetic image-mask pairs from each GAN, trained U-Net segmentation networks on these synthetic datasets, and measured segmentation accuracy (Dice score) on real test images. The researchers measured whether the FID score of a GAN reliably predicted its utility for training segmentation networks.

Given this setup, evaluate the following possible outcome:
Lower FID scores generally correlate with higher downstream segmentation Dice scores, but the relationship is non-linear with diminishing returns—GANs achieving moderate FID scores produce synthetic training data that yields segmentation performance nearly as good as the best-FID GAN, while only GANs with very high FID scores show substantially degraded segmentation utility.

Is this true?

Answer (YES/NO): NO